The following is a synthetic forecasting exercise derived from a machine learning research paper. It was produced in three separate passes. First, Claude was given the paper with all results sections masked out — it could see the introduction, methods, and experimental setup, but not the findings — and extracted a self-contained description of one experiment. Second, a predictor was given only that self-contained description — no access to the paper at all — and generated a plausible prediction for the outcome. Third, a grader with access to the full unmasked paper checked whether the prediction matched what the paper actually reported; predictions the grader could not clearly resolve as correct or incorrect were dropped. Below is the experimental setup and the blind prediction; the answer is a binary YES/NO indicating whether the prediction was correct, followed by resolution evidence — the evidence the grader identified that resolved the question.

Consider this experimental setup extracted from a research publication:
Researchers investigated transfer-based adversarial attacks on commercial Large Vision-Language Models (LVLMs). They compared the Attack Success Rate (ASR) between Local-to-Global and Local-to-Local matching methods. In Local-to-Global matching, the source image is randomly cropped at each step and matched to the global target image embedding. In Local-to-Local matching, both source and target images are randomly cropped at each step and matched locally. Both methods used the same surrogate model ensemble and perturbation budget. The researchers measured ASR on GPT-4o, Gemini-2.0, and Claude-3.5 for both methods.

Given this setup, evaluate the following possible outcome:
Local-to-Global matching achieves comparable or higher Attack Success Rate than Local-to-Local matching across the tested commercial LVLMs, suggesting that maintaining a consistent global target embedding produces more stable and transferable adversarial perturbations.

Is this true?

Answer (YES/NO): YES